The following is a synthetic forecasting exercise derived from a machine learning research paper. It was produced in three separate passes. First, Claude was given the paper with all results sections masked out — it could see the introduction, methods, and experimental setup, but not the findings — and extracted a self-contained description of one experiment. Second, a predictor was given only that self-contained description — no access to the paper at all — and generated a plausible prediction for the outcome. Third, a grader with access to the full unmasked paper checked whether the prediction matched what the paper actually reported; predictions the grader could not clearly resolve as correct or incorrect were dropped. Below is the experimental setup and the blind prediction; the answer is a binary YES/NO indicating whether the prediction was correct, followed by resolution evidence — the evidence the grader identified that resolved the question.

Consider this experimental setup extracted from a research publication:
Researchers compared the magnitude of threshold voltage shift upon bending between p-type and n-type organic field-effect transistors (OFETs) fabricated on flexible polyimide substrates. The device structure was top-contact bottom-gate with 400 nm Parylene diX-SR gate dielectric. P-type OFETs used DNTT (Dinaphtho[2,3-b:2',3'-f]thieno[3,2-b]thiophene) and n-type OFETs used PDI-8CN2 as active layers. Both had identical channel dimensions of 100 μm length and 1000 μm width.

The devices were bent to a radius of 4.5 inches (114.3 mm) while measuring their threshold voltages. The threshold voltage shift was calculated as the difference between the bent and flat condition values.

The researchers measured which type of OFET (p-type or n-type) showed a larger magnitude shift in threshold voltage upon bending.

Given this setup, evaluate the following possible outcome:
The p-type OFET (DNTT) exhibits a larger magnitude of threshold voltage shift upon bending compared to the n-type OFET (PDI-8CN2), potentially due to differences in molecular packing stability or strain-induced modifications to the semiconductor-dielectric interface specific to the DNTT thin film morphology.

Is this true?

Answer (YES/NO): NO